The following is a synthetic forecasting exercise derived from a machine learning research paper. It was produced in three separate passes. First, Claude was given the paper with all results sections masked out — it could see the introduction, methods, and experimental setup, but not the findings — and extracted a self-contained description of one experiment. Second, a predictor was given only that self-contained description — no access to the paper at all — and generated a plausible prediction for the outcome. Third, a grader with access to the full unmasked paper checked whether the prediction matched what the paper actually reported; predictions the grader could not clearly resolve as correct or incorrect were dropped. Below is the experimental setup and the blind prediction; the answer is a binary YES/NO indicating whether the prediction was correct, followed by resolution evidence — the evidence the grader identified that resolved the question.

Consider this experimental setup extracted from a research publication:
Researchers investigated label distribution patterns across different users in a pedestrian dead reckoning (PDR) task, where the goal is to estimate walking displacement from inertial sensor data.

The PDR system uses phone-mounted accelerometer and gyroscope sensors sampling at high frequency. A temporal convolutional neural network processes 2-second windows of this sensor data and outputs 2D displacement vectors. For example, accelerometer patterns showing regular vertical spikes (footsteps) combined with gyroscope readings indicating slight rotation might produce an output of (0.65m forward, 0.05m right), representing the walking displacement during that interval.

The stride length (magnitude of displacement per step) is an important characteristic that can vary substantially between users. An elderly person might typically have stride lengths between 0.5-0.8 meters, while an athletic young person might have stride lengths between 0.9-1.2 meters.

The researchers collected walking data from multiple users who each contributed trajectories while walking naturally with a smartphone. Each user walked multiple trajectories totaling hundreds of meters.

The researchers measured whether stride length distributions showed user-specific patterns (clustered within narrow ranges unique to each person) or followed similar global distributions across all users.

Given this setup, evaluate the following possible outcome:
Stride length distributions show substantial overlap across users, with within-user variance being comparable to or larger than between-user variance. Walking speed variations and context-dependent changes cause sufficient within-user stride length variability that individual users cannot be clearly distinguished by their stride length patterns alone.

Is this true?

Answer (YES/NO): NO